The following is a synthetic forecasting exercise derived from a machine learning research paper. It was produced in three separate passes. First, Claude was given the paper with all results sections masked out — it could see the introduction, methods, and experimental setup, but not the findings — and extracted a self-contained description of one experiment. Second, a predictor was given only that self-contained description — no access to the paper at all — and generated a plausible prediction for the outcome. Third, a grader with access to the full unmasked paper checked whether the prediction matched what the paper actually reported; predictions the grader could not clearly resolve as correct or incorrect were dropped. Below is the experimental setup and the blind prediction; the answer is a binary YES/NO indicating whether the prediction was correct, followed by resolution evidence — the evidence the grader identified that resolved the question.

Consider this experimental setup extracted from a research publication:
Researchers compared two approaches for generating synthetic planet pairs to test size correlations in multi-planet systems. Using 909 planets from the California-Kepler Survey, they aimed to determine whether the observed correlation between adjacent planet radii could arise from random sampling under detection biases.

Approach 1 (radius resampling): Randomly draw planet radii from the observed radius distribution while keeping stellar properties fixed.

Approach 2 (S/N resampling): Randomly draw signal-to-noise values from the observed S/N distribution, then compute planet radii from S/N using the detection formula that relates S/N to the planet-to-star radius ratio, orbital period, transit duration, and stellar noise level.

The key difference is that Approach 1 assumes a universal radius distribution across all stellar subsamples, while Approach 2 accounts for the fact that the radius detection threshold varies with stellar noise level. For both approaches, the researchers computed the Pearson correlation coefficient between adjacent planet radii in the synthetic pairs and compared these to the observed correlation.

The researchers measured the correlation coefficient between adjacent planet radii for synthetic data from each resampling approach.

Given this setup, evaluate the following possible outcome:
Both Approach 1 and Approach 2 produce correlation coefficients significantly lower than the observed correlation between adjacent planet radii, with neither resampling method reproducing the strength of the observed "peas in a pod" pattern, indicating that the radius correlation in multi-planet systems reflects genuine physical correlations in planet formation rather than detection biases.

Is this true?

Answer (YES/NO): NO